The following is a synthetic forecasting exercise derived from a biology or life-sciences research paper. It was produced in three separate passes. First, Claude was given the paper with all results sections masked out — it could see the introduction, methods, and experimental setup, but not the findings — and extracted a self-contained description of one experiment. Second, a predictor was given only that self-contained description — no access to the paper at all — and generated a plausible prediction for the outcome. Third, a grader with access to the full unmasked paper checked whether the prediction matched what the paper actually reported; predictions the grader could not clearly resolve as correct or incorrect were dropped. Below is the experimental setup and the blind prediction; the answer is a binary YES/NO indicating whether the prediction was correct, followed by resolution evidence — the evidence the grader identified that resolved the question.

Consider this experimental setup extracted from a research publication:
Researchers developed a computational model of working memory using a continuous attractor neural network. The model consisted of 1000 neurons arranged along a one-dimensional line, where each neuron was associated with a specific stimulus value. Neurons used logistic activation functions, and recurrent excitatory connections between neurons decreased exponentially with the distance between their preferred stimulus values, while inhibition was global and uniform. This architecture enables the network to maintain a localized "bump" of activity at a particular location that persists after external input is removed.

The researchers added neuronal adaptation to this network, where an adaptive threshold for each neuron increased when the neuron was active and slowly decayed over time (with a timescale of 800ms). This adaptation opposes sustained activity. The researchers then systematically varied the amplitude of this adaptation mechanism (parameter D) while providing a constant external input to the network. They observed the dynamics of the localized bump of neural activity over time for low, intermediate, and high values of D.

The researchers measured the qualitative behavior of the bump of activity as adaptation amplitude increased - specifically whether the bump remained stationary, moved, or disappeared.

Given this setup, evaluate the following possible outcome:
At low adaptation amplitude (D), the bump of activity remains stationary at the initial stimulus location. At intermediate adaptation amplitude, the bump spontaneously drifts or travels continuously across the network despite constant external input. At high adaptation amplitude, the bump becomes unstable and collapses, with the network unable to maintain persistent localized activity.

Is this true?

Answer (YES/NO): YES